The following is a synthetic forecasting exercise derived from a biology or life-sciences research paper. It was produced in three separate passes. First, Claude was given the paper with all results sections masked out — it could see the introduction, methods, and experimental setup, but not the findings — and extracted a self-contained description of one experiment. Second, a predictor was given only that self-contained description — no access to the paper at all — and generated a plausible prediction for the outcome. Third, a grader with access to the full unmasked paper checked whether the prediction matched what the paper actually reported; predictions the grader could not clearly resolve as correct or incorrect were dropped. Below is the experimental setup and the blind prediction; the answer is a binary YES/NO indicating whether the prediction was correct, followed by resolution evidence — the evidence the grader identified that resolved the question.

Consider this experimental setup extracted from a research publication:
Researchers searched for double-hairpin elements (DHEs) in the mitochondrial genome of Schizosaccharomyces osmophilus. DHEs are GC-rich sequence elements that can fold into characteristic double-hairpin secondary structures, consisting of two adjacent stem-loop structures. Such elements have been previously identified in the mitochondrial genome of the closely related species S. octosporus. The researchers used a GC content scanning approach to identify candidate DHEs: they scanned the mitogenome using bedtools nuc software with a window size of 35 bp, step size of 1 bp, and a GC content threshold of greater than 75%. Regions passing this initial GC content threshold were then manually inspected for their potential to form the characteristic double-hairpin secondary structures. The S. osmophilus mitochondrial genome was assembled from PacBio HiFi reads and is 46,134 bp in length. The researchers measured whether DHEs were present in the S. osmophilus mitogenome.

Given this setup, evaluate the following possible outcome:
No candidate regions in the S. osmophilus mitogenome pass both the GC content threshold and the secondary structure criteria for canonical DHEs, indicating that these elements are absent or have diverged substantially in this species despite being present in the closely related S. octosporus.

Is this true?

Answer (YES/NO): NO